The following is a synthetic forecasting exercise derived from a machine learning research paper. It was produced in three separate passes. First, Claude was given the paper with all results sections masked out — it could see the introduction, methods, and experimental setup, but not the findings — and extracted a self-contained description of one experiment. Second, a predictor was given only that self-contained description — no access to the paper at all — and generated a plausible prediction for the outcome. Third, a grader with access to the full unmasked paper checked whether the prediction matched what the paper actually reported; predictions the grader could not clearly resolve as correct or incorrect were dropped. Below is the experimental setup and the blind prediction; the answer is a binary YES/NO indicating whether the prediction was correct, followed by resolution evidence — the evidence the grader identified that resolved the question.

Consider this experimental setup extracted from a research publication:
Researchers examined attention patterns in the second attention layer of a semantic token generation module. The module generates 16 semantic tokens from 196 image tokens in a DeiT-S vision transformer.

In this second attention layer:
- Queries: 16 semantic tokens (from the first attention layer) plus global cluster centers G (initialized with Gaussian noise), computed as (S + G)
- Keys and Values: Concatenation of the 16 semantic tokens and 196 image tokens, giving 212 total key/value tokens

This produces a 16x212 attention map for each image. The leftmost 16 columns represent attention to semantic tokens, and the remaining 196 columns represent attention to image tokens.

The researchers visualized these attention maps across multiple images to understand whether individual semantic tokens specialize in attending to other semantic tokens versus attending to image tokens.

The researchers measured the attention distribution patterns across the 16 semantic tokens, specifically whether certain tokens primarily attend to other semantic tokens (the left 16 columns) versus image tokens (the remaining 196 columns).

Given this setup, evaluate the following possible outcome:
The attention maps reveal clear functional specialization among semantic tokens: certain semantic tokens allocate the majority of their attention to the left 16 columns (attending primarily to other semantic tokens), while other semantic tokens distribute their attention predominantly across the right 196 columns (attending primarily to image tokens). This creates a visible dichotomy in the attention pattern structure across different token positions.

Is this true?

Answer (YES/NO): YES